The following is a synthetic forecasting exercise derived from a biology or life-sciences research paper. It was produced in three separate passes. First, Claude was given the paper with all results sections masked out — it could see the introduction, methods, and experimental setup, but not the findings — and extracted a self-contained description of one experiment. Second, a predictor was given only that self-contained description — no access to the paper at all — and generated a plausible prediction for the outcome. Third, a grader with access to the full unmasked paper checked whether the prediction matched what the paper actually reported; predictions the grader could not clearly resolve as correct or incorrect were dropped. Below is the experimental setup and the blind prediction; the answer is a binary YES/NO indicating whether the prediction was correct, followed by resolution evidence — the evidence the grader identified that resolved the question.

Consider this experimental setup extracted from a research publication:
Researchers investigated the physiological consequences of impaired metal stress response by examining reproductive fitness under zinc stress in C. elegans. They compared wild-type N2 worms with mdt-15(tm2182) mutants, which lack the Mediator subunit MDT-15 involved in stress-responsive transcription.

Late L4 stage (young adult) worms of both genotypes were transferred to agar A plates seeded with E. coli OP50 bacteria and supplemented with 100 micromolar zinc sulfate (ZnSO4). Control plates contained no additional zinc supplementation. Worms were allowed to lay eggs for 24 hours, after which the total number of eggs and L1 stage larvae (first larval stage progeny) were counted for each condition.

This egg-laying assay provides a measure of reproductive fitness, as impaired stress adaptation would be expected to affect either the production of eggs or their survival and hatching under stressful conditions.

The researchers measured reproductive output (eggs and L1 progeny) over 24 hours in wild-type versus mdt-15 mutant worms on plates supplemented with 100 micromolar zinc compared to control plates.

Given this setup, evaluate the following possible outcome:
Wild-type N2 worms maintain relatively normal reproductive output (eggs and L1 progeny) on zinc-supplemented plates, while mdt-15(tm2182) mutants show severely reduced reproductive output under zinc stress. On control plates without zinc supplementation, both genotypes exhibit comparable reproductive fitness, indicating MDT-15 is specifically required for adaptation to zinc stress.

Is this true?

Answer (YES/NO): NO